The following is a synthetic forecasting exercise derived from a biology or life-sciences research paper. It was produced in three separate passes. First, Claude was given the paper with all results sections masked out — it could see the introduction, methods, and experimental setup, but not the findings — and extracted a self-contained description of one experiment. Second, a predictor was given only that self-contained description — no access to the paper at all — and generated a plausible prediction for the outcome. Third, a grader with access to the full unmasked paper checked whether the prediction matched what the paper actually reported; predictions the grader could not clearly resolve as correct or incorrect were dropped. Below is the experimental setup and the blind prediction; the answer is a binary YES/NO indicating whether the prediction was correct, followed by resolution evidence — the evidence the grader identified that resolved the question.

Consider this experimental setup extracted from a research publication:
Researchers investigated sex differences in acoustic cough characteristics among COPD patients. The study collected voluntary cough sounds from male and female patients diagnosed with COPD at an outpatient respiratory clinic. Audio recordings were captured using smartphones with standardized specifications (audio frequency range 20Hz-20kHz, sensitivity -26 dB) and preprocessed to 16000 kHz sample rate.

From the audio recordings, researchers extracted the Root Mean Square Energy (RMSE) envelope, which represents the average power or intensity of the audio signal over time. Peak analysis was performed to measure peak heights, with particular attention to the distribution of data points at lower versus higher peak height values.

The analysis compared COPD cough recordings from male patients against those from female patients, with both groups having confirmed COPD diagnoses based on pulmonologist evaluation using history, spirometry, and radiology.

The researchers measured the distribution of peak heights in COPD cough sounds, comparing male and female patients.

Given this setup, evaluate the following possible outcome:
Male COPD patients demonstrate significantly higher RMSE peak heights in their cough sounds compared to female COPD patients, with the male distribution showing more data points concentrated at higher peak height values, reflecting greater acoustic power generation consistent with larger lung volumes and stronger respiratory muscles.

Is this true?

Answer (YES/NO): NO